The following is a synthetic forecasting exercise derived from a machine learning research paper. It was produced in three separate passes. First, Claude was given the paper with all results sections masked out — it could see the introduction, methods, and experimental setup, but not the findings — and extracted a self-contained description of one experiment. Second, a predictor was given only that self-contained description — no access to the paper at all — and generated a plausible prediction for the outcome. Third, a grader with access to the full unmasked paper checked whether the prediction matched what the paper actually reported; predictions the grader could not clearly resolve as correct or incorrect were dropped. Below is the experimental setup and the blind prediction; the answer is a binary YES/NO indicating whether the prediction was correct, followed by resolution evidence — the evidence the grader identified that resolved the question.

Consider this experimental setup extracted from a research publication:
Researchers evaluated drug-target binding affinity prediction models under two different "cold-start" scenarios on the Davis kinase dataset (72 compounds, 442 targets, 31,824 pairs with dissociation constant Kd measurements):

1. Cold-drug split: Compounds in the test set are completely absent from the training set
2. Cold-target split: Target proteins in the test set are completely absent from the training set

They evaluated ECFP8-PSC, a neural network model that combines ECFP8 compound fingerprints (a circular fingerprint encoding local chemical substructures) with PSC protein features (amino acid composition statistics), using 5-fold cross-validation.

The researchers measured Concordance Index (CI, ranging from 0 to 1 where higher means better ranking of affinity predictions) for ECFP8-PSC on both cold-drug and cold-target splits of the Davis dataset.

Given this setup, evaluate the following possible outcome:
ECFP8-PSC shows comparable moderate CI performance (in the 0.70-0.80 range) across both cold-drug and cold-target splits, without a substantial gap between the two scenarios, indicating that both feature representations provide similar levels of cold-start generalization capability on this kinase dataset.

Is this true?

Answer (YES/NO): NO